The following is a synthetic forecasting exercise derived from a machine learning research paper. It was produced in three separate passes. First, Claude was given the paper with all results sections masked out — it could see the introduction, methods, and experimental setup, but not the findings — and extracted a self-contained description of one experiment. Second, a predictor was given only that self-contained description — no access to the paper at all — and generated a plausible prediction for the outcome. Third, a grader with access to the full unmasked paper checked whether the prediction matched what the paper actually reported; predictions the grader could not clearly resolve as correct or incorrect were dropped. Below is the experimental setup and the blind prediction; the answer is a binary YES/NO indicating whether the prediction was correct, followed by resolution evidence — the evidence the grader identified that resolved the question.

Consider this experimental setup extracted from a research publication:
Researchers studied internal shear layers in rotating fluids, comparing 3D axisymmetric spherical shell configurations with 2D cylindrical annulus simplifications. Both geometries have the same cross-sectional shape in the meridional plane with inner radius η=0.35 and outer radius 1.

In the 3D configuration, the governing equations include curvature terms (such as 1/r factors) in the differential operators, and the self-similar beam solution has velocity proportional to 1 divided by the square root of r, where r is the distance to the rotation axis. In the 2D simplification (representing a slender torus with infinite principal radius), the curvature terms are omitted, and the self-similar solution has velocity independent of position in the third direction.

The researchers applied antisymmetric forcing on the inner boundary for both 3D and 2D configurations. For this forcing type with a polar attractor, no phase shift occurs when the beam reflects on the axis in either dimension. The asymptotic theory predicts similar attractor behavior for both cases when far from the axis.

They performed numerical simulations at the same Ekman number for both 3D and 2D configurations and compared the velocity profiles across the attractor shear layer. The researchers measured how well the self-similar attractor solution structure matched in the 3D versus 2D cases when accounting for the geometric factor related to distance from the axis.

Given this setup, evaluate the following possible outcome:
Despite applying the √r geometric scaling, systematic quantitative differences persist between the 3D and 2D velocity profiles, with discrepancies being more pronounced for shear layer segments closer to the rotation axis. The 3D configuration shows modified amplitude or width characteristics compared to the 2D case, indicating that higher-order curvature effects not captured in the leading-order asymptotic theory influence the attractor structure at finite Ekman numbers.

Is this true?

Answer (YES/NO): NO